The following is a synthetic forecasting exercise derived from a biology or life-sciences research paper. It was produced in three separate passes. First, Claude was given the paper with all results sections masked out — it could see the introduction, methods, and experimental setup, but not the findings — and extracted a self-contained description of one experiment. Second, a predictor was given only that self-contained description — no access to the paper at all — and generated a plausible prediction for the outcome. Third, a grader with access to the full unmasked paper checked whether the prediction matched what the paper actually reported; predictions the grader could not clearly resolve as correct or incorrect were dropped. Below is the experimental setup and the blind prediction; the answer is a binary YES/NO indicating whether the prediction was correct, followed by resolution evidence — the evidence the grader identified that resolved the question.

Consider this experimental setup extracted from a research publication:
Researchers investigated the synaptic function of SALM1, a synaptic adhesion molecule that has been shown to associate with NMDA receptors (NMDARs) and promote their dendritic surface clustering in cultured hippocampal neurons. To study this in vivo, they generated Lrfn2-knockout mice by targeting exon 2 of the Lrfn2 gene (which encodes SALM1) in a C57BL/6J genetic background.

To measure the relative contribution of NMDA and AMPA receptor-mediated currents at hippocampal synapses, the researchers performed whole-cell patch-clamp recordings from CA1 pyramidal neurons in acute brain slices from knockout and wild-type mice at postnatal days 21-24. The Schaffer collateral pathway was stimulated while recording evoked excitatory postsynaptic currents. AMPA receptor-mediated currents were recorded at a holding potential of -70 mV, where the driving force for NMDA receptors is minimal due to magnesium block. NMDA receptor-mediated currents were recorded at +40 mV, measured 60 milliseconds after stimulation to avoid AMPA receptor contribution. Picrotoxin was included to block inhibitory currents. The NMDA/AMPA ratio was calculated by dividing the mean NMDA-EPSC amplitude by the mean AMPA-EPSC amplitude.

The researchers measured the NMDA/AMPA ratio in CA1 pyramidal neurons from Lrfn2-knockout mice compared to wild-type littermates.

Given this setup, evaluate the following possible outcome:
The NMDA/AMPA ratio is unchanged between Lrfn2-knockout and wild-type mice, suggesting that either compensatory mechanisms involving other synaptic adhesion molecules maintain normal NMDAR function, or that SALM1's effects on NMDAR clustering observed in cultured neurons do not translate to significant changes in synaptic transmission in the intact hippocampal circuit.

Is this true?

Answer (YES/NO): NO